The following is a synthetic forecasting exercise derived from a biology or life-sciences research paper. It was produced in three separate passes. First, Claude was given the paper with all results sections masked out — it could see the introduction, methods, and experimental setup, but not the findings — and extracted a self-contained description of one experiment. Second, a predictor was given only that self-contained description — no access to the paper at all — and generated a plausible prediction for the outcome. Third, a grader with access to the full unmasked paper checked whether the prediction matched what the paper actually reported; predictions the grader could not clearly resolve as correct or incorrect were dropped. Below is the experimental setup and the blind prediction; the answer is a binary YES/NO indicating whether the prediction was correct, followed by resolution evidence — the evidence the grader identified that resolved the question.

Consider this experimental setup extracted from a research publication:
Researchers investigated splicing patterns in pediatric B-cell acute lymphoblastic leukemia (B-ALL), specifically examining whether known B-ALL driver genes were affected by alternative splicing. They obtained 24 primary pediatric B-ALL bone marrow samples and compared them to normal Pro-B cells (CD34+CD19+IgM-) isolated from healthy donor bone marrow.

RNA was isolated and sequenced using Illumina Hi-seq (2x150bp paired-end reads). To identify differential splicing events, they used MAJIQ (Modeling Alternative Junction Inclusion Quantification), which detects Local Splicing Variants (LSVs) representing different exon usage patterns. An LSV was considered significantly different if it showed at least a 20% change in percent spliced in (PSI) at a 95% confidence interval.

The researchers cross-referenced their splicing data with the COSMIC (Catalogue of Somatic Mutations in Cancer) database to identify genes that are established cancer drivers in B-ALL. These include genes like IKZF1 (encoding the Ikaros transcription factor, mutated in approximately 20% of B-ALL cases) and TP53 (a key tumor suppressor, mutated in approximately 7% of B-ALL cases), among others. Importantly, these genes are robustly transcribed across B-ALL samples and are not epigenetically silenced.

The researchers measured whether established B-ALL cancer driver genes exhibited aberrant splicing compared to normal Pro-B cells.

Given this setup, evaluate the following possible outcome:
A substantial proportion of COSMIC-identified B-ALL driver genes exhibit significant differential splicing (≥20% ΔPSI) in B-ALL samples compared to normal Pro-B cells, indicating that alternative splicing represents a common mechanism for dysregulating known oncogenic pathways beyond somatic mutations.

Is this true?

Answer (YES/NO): YES